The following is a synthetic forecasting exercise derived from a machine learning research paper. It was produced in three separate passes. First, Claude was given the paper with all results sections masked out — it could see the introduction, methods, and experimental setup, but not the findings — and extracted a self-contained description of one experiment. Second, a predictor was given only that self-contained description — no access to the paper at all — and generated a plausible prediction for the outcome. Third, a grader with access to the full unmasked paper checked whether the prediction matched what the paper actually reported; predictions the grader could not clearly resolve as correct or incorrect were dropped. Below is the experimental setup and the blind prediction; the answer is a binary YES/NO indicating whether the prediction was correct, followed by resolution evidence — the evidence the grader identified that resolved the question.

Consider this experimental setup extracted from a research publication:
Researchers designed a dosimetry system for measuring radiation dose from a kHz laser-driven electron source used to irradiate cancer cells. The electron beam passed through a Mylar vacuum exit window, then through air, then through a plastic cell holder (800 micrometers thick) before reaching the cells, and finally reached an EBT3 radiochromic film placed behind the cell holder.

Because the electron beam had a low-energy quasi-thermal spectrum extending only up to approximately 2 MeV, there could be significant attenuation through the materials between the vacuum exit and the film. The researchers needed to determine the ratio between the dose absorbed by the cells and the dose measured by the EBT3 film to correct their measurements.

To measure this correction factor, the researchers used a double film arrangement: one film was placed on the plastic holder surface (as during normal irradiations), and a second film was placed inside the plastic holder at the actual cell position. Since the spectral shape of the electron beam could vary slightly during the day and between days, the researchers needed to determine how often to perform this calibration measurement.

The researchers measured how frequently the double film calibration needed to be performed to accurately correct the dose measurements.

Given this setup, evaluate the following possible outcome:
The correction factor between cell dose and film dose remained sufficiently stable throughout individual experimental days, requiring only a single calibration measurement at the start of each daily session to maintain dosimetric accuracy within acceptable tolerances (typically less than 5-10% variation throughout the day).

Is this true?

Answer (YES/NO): NO